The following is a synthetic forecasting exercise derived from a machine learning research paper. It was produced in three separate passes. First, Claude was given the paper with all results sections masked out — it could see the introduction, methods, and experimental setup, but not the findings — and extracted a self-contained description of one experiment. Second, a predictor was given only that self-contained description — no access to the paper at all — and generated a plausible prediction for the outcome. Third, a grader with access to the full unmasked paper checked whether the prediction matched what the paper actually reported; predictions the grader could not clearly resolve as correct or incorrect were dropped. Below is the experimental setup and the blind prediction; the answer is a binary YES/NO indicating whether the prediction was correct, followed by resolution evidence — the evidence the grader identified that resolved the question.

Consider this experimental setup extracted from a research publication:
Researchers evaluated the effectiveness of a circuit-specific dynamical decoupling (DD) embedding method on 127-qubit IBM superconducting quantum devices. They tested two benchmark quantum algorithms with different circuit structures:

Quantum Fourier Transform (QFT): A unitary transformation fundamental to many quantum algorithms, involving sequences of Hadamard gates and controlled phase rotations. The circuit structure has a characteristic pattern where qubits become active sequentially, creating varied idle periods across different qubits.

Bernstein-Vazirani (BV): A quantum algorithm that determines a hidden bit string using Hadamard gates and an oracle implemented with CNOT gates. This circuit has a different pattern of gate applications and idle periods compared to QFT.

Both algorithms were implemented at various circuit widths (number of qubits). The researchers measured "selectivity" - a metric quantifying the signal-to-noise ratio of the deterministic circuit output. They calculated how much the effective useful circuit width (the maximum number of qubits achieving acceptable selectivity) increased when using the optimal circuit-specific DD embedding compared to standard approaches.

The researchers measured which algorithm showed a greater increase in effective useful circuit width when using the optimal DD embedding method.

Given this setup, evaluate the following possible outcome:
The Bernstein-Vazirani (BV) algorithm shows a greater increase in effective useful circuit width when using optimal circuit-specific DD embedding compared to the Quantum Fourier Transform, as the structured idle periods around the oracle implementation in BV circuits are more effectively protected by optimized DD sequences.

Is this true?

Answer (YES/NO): YES